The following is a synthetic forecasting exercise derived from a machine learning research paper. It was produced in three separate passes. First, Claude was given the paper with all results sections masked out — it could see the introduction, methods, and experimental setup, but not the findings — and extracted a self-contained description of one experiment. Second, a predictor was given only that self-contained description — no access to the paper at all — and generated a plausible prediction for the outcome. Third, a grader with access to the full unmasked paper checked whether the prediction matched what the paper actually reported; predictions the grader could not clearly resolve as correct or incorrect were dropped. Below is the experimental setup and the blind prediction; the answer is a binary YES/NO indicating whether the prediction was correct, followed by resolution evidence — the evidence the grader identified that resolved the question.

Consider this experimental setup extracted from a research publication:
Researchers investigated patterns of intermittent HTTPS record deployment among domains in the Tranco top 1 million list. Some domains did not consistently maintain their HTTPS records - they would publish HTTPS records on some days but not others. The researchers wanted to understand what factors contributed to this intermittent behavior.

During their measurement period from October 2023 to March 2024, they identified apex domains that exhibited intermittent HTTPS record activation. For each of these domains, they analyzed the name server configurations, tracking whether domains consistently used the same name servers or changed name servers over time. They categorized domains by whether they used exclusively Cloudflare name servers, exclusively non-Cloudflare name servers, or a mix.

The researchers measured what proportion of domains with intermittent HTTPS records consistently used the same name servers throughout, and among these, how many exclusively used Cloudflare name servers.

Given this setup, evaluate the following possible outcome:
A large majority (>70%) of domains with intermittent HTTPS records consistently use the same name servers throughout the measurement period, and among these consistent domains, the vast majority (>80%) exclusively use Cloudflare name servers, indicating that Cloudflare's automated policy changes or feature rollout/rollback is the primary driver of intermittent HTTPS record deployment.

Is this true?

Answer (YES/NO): NO